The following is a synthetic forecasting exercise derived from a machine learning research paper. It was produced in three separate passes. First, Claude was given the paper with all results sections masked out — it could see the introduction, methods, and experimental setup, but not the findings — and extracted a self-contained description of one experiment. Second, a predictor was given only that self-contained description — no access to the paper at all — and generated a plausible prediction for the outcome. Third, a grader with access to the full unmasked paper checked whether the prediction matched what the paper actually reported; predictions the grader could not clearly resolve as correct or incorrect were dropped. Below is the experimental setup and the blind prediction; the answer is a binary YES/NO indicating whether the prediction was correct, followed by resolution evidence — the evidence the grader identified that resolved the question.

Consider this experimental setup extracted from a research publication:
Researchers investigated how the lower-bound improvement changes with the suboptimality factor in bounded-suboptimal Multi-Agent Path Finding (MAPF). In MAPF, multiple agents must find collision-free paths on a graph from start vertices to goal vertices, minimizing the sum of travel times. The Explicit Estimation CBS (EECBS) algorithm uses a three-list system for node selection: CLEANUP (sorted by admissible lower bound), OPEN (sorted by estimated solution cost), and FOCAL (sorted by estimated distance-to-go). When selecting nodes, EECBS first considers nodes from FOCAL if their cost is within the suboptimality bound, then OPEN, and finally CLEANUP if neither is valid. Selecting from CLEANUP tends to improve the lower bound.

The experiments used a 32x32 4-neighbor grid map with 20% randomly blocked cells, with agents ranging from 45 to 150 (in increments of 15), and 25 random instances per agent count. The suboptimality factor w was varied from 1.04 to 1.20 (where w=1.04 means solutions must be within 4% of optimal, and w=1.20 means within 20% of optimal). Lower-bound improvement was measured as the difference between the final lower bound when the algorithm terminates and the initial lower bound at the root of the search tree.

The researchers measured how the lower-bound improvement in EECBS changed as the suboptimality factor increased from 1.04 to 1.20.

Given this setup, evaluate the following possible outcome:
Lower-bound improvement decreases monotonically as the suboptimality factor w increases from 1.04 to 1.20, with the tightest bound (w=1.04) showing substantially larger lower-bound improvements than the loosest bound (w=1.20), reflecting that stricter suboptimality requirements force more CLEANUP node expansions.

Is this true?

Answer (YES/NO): YES